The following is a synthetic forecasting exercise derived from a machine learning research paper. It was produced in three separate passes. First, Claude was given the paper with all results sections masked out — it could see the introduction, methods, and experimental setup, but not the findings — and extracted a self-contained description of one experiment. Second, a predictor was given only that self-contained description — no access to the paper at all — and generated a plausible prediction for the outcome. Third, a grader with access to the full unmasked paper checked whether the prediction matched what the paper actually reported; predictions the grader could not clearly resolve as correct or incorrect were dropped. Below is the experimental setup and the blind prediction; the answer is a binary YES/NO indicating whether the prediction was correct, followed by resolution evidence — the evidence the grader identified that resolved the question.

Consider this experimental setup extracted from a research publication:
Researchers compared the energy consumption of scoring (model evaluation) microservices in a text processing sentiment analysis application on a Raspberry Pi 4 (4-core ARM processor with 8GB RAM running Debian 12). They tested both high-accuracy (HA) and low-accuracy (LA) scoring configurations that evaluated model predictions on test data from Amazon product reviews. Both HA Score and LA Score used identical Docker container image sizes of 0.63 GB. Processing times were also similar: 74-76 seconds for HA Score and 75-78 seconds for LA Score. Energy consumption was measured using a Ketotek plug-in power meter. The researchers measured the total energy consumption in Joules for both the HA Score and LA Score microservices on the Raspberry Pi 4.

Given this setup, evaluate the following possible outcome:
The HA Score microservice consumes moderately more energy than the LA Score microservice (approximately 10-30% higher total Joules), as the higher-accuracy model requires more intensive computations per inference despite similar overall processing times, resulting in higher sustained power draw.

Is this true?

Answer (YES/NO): NO